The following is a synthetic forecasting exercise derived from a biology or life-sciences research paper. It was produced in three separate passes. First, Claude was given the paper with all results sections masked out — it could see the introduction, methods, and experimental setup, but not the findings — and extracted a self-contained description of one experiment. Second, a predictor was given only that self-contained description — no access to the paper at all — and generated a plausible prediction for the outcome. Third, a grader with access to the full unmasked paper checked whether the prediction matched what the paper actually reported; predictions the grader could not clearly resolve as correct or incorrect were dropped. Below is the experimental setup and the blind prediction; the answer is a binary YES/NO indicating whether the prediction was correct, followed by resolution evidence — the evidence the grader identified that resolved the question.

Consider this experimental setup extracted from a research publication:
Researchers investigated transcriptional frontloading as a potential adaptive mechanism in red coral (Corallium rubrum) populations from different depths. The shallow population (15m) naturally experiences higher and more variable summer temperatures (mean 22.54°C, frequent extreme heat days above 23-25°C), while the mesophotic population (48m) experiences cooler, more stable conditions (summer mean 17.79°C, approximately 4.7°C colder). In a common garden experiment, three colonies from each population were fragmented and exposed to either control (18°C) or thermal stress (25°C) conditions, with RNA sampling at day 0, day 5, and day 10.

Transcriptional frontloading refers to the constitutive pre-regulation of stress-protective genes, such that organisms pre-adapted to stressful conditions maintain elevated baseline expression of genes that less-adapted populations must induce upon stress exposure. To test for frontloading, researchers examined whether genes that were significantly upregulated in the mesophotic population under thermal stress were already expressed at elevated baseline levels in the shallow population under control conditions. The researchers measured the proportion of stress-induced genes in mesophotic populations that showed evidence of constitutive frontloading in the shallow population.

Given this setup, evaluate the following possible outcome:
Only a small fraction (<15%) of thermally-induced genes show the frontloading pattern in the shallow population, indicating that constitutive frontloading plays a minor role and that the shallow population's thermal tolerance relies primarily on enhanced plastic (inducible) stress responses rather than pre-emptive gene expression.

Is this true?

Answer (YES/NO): NO